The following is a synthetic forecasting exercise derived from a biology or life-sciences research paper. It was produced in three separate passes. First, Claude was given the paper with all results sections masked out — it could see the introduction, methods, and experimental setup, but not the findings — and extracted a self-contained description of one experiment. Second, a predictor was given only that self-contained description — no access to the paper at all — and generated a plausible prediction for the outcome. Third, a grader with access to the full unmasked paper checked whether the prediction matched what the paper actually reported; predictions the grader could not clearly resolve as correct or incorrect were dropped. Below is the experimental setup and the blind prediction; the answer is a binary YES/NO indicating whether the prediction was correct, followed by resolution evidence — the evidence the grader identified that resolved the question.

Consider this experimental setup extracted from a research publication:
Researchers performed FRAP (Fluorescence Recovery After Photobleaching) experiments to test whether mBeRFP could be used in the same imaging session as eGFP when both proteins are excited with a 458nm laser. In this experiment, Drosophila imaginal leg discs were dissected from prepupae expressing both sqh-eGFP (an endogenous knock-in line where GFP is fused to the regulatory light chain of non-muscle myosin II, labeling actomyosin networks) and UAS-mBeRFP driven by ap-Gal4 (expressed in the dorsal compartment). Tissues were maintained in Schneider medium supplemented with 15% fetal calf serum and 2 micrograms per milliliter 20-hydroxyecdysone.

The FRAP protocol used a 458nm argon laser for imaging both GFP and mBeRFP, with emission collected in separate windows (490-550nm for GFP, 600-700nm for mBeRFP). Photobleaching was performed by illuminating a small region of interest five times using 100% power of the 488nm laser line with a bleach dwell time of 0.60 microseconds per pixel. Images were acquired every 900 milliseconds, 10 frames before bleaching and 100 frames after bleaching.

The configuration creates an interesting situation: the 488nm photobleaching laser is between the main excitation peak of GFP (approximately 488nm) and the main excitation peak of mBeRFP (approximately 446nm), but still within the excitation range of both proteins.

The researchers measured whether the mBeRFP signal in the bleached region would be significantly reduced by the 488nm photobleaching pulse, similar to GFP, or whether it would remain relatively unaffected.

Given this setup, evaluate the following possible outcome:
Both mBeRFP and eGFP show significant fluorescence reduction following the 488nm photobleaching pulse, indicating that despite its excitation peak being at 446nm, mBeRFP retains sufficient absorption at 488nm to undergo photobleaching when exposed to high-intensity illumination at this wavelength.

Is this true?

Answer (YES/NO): YES